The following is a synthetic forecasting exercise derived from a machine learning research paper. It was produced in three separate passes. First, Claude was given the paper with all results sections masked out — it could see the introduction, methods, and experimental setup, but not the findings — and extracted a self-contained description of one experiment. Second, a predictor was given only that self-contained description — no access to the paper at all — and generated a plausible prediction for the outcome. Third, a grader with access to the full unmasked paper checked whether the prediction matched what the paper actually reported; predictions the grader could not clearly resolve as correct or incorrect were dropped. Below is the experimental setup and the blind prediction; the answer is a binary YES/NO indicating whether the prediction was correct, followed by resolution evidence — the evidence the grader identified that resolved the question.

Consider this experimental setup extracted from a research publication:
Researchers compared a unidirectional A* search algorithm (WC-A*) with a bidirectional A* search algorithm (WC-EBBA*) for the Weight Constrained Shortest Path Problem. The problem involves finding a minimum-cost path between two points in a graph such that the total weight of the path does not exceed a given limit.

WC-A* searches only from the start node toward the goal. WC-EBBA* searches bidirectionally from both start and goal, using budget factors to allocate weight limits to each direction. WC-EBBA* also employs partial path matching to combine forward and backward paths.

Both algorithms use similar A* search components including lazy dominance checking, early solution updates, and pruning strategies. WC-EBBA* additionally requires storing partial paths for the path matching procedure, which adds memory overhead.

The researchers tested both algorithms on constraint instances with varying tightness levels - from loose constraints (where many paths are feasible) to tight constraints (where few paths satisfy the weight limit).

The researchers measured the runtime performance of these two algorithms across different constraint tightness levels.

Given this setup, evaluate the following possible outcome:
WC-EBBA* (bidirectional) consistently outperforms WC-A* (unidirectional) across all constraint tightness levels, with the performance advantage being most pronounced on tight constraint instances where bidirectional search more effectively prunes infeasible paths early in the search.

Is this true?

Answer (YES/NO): NO